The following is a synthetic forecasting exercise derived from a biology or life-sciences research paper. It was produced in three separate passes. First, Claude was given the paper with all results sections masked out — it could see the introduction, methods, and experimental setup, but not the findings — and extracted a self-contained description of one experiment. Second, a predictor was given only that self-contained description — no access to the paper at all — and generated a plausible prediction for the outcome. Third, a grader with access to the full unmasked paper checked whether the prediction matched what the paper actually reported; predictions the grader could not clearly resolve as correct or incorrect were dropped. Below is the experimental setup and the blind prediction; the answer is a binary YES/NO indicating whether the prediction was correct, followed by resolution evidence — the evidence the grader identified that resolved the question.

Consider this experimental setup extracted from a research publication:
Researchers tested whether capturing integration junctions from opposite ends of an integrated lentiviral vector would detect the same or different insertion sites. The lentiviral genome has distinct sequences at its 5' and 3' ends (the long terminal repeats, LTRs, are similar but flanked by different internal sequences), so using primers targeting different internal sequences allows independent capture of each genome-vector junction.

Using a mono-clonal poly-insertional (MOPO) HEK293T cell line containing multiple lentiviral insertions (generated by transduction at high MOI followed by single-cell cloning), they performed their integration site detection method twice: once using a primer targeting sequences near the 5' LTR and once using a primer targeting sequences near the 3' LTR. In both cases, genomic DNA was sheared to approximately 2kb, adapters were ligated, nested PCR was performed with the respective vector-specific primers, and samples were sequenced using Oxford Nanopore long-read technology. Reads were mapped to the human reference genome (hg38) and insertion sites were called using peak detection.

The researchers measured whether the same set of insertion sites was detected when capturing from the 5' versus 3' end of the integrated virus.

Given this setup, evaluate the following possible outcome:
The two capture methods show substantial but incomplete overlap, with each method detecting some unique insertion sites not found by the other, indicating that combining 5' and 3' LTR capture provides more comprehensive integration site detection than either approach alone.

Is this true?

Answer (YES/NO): YES